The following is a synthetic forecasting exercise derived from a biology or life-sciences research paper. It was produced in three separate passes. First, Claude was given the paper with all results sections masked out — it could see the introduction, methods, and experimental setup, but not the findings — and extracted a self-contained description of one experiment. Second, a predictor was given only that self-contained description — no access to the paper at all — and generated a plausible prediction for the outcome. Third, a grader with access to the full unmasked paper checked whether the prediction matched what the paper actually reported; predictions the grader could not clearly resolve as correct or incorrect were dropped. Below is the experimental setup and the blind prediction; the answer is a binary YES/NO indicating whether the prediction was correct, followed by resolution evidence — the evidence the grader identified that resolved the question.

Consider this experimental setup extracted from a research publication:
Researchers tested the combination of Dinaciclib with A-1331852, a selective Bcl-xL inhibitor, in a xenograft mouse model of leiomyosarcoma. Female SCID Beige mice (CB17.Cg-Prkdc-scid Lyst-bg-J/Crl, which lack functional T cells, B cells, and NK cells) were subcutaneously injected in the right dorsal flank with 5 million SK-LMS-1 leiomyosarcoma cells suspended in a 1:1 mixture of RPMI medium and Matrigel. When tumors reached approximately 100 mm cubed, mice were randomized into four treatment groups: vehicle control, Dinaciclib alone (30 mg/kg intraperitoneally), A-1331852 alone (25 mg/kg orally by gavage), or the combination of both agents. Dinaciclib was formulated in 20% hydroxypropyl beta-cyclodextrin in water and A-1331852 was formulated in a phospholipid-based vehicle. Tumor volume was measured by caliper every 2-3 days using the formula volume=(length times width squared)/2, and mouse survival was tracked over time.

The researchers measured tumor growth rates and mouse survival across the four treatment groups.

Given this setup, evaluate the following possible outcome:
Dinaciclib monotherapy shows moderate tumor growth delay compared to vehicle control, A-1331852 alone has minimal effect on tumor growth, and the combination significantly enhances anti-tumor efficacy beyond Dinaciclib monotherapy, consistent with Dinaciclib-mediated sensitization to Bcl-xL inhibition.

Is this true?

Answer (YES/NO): NO